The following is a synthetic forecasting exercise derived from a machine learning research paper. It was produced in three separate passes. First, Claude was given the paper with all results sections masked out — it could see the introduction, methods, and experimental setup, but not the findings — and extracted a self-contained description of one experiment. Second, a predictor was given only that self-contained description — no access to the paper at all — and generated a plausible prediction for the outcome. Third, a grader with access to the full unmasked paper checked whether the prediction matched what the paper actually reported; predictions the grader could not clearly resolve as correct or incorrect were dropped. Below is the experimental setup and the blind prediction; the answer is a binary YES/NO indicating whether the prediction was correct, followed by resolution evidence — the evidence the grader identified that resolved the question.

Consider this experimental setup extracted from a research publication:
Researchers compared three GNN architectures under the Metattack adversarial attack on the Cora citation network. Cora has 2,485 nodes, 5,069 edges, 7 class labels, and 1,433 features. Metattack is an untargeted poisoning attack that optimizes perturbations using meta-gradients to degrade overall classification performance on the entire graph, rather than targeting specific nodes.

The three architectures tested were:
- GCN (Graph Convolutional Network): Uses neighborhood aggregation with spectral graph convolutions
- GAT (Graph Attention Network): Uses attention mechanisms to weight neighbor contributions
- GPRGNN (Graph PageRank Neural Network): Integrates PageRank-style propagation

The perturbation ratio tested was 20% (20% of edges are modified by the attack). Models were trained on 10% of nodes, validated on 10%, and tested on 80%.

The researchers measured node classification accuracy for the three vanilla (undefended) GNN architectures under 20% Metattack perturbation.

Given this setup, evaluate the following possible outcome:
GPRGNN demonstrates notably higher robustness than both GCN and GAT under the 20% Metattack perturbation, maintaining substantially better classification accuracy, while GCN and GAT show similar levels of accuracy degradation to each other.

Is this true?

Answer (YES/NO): YES